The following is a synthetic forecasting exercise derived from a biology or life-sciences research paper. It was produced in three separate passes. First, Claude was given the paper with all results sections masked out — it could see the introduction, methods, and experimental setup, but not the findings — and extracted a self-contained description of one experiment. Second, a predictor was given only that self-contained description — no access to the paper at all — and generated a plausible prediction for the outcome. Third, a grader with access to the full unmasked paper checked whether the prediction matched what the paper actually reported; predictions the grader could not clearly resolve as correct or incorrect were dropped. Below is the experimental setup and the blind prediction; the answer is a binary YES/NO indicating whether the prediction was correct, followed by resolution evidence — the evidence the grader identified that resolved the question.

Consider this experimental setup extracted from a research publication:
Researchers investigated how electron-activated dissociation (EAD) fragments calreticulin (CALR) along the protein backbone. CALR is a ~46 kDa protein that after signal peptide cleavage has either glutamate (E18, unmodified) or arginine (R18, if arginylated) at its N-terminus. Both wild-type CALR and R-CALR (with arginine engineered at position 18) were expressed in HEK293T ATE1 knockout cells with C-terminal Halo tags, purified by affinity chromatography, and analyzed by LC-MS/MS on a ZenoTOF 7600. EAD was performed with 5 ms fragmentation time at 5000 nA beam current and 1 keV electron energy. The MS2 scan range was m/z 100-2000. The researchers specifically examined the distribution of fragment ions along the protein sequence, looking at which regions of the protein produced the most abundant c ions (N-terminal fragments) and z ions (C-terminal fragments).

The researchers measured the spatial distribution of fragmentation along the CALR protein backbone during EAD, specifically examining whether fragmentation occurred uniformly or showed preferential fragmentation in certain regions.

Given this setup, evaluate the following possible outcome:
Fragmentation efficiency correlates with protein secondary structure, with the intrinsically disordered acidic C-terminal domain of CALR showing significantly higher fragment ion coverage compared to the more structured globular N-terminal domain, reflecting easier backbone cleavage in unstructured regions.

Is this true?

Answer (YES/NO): NO